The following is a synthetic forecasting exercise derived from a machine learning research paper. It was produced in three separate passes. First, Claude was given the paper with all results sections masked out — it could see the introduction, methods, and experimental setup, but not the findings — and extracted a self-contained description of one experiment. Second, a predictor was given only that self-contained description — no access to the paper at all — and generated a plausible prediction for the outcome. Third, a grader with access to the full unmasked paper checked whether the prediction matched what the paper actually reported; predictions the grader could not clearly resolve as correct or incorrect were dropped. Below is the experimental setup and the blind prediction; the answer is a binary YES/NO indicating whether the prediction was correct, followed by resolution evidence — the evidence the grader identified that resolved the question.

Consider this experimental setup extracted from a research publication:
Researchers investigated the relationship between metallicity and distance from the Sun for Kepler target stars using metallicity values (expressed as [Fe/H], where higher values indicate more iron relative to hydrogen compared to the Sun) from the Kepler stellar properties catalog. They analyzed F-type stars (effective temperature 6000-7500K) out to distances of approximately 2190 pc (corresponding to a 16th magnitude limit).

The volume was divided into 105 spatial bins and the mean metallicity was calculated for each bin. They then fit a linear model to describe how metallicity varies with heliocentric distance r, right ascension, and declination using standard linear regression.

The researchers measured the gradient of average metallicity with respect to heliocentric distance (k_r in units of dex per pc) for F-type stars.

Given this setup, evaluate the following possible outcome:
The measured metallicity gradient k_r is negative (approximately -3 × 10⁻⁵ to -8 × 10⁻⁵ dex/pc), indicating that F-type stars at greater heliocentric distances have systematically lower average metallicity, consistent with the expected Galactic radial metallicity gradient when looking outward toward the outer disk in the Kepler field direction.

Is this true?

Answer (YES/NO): NO